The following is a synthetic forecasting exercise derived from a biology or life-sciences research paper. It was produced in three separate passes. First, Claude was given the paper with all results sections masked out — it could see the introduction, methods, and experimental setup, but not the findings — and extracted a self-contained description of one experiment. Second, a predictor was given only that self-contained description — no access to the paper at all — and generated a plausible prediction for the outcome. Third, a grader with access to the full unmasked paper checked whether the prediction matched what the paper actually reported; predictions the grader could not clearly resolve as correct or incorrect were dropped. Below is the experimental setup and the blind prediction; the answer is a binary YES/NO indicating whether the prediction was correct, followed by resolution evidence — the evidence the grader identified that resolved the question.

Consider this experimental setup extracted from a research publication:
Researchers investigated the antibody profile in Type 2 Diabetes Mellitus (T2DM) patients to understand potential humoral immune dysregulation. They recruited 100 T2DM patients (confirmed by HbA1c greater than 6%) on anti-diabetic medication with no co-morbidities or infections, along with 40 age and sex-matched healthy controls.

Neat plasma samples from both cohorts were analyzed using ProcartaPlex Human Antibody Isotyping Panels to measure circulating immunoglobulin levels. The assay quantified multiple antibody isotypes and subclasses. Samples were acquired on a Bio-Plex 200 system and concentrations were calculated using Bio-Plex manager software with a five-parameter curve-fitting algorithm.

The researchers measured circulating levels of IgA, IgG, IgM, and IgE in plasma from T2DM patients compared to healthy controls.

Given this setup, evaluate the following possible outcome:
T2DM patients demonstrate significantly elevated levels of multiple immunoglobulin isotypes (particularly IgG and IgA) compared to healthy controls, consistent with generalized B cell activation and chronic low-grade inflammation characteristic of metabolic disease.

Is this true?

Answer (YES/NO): YES